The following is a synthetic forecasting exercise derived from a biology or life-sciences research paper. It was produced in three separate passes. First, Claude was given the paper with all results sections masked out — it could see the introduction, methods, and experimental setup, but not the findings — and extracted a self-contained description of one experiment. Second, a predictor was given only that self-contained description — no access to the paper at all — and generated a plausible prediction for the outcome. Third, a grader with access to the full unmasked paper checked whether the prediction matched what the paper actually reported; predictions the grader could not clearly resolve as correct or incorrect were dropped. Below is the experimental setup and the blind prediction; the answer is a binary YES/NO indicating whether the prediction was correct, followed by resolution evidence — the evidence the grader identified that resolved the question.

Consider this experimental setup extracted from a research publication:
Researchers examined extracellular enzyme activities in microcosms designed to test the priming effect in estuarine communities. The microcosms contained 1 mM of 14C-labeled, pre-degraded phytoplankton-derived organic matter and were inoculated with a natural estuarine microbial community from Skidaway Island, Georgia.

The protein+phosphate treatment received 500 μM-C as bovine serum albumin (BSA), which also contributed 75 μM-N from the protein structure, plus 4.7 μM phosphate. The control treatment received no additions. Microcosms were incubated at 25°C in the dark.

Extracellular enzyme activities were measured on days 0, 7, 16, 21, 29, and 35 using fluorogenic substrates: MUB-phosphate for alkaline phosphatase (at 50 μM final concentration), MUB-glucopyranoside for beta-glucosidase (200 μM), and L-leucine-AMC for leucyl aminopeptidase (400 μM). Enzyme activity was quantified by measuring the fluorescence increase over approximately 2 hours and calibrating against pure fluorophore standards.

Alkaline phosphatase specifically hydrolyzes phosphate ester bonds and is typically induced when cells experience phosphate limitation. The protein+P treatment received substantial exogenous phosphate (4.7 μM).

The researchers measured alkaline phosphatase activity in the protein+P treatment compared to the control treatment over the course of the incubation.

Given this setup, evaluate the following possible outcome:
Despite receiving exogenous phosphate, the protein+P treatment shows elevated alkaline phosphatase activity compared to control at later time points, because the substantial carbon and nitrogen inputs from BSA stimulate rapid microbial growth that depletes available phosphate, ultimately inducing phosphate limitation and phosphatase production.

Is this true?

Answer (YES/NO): NO